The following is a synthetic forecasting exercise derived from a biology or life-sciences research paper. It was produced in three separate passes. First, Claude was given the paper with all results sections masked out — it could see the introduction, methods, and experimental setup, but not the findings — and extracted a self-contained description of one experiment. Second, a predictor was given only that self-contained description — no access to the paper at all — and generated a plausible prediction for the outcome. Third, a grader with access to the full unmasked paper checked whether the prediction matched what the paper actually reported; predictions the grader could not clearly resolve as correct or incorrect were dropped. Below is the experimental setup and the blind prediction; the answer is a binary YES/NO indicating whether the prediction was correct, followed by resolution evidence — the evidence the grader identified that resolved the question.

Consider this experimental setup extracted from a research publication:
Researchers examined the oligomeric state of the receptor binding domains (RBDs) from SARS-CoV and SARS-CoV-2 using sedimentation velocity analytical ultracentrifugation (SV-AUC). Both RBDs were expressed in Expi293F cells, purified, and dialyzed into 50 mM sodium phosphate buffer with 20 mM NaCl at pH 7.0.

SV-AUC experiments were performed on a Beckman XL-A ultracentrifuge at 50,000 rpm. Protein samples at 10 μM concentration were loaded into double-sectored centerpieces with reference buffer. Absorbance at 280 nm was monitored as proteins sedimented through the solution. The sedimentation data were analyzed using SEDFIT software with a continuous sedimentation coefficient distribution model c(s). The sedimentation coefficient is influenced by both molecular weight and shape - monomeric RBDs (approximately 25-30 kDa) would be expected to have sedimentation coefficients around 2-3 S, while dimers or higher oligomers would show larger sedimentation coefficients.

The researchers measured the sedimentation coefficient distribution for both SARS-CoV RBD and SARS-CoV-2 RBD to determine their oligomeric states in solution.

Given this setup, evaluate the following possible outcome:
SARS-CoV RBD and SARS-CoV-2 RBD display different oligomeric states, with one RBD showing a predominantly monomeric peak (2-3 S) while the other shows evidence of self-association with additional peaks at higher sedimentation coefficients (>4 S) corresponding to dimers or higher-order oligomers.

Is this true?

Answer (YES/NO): NO